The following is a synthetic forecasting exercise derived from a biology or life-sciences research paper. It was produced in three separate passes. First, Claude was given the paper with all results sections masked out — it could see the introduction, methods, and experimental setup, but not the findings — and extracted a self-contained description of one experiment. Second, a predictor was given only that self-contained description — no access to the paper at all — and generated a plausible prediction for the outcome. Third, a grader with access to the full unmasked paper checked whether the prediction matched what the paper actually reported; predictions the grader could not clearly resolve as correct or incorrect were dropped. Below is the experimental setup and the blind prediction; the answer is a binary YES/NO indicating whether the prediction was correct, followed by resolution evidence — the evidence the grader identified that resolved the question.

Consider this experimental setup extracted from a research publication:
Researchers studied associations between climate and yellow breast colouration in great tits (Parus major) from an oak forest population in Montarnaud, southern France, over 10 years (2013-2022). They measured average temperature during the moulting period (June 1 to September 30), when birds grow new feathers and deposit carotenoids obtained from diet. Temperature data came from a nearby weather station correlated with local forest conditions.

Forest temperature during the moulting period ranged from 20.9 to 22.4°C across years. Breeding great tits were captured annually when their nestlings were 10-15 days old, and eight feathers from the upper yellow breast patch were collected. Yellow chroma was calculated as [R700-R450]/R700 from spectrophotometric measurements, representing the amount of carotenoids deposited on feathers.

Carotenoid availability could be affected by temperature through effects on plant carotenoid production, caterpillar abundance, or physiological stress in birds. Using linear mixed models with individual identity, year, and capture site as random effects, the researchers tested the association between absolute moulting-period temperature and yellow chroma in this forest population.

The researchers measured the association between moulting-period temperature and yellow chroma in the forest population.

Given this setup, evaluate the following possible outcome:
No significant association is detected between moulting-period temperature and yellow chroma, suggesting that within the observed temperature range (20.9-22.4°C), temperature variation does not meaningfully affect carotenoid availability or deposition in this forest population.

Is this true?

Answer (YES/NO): YES